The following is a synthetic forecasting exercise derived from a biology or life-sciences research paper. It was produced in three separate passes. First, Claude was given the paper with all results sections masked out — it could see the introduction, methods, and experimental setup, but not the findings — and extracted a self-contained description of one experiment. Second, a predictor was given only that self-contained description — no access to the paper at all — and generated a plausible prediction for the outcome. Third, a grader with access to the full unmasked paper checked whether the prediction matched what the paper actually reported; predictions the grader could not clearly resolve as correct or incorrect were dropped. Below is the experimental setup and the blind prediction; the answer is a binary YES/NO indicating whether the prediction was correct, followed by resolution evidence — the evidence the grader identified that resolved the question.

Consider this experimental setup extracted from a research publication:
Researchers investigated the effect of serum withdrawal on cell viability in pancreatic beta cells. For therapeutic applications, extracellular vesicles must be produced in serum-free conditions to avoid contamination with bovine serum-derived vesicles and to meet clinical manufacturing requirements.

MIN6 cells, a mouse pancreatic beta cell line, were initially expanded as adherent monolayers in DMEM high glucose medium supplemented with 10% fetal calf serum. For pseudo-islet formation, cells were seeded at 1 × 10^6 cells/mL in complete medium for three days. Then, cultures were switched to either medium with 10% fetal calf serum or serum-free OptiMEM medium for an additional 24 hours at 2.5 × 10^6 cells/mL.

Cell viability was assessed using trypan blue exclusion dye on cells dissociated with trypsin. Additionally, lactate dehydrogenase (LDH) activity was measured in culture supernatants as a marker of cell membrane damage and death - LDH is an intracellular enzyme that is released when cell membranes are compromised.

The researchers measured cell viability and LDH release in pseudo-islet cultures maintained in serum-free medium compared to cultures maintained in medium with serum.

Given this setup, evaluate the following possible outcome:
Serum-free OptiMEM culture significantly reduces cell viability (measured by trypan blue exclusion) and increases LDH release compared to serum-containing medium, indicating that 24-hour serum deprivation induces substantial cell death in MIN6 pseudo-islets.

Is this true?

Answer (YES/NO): NO